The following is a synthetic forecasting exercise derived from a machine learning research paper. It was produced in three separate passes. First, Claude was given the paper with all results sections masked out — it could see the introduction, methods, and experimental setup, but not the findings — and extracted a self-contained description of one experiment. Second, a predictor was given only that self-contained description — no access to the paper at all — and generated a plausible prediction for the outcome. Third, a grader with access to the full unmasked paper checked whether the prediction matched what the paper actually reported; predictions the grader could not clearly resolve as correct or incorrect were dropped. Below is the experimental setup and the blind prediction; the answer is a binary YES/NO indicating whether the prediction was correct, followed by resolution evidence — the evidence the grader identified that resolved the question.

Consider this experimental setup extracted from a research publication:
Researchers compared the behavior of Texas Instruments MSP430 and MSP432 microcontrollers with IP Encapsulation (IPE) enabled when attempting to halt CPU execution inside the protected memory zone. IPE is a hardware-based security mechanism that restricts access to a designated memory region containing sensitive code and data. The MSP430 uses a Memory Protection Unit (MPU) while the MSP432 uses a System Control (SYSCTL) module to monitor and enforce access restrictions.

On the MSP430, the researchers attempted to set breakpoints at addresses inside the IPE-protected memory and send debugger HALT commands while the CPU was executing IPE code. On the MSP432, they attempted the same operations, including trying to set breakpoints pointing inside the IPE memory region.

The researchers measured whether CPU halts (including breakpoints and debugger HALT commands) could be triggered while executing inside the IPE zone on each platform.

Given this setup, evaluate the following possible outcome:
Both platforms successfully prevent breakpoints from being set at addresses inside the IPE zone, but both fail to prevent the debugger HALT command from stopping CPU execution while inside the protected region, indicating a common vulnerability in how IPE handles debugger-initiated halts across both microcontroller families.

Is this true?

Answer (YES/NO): NO